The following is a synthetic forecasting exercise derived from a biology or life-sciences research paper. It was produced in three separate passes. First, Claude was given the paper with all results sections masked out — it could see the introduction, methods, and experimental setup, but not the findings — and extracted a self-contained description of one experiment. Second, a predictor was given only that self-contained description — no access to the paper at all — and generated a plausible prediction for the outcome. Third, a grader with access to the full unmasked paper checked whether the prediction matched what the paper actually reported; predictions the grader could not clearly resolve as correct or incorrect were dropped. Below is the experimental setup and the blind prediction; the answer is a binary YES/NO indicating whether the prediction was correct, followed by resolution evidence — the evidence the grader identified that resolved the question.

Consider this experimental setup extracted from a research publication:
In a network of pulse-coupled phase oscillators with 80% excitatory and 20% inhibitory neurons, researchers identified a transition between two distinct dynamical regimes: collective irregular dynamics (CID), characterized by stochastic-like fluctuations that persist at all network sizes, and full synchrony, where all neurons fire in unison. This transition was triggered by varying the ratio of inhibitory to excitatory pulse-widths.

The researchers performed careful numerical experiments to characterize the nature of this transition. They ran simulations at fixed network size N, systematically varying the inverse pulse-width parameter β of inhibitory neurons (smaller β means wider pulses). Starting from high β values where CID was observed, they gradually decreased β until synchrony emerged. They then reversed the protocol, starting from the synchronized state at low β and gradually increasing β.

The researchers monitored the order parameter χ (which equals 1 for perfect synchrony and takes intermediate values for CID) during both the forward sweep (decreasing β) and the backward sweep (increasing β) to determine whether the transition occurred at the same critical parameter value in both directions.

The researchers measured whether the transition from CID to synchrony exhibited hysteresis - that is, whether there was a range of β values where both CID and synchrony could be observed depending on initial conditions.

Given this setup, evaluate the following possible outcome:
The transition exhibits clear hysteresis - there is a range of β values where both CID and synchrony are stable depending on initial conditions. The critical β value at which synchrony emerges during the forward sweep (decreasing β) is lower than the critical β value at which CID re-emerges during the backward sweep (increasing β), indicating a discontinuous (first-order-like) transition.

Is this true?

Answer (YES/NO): YES